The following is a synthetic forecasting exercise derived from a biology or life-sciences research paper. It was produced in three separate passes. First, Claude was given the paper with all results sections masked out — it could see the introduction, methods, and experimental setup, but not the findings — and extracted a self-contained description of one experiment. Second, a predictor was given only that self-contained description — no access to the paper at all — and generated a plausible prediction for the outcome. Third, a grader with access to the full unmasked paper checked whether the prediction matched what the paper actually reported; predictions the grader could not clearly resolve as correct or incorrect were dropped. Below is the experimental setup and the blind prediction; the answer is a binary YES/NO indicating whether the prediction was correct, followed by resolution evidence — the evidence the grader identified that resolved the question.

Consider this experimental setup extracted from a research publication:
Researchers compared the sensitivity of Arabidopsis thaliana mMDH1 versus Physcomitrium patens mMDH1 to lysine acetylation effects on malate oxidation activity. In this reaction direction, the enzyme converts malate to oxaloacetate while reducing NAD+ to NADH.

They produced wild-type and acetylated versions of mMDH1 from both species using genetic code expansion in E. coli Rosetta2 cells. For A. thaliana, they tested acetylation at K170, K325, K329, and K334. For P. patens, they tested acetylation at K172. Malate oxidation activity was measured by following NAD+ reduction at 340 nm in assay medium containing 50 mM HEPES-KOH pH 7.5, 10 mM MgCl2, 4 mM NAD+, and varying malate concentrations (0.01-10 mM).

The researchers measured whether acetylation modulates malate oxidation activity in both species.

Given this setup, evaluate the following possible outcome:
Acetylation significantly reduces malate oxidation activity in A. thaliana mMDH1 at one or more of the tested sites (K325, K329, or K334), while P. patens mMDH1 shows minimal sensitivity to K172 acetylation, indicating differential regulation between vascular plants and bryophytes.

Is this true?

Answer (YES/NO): NO